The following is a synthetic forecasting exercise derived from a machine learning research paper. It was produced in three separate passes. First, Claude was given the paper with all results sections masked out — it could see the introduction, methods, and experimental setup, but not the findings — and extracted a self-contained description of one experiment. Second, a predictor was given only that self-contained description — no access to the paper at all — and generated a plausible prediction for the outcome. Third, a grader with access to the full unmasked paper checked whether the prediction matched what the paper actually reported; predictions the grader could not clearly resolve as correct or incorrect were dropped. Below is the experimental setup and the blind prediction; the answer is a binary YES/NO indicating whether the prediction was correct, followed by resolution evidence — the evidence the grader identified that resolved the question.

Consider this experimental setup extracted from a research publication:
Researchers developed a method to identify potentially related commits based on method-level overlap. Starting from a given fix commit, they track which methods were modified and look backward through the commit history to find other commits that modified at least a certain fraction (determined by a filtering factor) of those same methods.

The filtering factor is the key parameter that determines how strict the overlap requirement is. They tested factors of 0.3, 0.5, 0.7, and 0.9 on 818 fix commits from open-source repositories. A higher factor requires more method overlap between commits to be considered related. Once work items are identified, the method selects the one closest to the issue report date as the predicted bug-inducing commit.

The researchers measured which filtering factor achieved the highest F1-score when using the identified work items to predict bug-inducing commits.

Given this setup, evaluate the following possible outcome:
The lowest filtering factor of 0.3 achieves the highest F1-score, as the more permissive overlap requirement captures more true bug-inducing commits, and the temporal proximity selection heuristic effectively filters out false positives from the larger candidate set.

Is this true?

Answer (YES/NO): NO